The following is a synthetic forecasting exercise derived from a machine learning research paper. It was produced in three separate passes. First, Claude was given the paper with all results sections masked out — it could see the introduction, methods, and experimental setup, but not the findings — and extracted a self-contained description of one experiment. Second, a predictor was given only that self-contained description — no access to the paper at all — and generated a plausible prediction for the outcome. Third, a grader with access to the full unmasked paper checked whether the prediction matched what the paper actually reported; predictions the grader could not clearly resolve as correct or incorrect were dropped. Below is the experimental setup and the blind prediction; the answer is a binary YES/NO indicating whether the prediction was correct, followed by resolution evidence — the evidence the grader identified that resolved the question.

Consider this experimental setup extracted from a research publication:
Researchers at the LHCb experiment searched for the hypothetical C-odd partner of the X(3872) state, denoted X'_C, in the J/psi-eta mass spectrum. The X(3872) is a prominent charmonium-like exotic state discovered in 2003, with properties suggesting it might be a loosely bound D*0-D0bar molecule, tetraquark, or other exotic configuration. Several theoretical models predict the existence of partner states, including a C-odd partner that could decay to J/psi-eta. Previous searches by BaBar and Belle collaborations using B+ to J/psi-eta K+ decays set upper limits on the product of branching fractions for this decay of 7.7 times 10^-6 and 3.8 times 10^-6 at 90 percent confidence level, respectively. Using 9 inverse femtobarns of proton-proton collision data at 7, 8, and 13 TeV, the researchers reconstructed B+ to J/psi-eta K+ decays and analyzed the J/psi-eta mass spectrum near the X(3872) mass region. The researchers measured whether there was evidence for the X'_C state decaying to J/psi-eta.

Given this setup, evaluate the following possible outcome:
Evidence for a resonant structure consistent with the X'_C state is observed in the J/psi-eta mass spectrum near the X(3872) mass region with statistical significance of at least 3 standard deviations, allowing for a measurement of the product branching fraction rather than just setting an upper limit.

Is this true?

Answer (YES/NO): NO